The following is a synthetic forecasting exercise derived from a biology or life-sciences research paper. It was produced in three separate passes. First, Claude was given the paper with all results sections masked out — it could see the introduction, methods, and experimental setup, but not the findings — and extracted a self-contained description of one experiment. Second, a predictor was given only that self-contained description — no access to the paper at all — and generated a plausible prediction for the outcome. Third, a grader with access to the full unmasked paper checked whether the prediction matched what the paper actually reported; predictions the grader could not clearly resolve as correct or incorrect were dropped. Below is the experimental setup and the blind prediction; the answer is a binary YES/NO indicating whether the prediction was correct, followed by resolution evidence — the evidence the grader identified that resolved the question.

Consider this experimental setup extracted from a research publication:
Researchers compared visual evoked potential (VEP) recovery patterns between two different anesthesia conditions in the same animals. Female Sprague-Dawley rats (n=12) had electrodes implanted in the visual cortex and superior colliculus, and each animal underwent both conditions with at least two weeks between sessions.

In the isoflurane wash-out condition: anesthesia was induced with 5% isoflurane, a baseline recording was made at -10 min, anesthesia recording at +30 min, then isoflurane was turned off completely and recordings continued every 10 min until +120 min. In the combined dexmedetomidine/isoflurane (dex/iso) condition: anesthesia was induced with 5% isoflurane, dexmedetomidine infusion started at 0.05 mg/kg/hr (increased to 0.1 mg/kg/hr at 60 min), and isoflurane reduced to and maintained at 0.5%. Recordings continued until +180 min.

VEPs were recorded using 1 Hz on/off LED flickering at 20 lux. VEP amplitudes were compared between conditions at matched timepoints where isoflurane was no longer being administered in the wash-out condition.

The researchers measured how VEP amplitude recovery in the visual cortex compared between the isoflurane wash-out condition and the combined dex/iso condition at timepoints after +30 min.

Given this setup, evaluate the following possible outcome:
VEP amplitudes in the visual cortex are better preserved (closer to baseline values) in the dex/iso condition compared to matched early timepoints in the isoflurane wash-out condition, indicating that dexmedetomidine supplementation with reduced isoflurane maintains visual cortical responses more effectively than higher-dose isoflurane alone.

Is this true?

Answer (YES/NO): NO